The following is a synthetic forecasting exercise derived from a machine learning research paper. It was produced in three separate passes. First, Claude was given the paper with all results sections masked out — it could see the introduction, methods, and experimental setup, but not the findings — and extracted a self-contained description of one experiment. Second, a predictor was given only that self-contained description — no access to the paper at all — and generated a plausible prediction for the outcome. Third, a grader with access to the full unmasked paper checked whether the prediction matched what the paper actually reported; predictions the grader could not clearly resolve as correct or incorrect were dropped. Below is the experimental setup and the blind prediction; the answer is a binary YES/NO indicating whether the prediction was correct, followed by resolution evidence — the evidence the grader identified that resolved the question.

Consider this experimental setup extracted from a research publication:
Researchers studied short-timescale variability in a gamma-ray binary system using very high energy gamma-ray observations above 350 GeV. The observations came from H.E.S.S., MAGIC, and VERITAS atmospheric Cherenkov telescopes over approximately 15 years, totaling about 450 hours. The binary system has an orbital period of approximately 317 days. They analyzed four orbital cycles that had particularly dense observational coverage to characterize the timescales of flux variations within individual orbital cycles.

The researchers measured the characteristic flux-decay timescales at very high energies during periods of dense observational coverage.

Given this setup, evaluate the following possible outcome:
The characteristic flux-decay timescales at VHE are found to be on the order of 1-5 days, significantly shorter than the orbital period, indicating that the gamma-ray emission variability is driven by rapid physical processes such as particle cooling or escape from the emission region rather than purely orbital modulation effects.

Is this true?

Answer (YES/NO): NO